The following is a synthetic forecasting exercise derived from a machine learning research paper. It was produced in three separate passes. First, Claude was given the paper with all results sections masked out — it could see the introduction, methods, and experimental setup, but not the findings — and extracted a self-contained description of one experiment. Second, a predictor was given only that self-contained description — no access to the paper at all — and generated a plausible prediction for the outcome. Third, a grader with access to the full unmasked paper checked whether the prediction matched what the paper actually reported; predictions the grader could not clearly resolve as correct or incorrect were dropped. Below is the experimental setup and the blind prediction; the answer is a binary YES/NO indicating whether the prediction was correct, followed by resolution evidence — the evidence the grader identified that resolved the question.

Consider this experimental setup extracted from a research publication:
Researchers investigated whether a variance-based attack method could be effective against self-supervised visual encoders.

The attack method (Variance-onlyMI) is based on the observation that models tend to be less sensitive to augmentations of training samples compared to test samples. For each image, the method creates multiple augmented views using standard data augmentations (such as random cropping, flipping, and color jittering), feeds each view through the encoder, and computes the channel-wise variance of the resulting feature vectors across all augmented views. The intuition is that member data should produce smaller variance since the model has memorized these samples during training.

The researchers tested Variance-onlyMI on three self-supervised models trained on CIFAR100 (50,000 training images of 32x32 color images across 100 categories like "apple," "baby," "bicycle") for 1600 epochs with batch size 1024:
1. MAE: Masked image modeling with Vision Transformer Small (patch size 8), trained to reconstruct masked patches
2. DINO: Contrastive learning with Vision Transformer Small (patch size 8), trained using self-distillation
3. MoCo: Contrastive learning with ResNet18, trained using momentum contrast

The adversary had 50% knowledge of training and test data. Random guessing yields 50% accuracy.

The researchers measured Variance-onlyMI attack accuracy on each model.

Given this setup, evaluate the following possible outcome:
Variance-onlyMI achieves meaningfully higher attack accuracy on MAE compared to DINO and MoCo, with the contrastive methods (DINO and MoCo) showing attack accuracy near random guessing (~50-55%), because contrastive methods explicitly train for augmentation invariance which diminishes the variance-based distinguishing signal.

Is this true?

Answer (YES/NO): NO